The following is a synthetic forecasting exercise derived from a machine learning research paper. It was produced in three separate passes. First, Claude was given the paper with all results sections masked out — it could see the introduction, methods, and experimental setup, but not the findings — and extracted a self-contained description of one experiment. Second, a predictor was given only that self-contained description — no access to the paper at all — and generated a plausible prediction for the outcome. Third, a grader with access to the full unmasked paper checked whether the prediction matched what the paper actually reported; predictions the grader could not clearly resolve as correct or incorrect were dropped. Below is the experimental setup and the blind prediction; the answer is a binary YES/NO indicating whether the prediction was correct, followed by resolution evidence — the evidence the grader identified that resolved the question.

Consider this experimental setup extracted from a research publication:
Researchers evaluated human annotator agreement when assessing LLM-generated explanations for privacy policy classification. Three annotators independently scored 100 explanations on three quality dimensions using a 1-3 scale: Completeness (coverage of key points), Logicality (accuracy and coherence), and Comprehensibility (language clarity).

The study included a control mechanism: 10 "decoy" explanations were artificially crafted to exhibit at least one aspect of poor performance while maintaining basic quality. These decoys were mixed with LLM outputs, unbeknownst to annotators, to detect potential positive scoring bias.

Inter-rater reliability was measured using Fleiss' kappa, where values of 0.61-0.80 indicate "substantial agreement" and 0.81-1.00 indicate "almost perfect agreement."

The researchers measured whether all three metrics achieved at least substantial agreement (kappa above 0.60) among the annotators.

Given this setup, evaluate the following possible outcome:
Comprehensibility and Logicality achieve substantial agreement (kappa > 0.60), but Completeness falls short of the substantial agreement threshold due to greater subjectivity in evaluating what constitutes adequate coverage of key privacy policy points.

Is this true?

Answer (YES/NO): NO